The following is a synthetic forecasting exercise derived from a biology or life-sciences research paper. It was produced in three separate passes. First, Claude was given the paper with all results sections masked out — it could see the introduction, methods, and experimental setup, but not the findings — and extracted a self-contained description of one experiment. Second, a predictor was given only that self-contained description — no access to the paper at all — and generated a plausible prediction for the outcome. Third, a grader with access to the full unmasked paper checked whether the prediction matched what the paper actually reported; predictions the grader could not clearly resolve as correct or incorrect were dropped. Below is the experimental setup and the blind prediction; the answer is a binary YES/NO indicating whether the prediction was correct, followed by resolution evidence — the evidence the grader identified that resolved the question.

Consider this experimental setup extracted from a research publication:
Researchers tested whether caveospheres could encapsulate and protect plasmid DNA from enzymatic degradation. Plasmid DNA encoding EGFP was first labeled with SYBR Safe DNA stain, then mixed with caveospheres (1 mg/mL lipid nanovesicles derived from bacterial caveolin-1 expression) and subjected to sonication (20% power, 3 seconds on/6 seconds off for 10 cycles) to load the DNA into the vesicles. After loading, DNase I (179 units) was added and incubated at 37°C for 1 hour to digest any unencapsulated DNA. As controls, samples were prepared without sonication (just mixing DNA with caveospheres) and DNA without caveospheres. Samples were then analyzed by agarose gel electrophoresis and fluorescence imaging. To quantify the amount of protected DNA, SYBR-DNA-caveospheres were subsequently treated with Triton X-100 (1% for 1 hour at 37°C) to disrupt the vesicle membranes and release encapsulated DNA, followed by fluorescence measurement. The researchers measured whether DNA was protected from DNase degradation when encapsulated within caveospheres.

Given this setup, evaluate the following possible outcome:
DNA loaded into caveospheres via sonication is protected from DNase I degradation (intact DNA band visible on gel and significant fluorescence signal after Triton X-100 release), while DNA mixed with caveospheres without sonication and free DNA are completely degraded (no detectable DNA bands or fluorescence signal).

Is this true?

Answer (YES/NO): YES